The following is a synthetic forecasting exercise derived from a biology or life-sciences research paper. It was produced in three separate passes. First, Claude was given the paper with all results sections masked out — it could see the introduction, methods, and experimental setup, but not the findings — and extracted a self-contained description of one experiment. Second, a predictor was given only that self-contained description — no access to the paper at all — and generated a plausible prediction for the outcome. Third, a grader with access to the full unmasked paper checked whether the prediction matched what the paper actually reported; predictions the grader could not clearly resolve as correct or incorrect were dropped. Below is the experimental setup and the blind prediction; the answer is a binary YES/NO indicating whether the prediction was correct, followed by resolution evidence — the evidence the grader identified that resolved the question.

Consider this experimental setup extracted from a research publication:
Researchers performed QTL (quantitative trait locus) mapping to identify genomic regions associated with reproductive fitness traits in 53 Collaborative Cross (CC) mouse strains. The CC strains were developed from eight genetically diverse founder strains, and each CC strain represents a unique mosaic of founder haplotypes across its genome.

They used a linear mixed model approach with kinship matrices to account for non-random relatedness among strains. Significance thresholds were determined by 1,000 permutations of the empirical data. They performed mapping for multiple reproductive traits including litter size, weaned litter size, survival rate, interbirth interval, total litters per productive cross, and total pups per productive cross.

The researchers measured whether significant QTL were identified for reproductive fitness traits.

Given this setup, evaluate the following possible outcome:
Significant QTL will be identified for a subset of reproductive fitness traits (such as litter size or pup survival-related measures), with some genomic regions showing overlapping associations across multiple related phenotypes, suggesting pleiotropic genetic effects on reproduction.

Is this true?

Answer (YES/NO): NO